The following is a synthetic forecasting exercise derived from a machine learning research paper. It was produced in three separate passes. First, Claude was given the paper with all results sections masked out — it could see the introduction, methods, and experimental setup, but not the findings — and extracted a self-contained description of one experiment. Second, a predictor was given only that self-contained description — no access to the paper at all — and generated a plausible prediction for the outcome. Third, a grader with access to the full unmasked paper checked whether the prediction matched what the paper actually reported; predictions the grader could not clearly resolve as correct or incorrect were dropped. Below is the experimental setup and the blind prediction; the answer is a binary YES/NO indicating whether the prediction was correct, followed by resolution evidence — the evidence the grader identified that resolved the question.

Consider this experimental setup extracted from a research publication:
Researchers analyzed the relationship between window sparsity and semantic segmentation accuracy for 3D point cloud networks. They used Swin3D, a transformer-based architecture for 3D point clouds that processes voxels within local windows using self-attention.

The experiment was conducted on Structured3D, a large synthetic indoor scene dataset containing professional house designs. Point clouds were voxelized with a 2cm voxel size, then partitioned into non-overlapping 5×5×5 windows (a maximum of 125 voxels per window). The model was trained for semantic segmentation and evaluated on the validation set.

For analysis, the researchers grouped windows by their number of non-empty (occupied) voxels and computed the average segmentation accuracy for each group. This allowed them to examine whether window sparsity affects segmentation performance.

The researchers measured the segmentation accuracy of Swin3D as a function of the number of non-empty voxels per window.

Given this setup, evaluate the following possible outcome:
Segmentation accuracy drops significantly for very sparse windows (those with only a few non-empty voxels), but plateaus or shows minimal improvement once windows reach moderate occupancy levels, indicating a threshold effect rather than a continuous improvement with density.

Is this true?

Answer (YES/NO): YES